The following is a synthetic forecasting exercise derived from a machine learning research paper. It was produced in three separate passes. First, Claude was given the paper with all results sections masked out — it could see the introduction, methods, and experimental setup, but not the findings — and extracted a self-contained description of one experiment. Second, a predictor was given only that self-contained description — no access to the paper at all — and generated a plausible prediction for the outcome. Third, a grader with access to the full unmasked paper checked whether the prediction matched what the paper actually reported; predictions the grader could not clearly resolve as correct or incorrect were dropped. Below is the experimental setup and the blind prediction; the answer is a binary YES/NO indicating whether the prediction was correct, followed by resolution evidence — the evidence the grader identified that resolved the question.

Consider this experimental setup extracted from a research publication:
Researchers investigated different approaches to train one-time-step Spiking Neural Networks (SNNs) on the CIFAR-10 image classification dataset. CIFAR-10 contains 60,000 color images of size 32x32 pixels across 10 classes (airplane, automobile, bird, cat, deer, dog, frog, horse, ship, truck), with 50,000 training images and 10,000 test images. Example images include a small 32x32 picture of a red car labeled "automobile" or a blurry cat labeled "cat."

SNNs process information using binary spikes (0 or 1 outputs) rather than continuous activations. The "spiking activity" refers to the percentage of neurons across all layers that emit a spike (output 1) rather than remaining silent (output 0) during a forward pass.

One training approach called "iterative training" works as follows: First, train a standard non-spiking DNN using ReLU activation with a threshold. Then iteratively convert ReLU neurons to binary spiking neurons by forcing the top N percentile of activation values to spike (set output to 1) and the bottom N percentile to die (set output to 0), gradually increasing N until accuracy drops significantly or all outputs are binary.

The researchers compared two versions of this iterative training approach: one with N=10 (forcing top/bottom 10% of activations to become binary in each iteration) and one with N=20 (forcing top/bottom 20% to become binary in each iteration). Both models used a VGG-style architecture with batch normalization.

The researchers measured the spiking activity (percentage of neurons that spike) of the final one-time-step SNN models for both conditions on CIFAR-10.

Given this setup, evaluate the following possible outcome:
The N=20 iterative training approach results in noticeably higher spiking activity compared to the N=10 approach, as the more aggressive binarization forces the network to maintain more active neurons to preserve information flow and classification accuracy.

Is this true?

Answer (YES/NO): NO